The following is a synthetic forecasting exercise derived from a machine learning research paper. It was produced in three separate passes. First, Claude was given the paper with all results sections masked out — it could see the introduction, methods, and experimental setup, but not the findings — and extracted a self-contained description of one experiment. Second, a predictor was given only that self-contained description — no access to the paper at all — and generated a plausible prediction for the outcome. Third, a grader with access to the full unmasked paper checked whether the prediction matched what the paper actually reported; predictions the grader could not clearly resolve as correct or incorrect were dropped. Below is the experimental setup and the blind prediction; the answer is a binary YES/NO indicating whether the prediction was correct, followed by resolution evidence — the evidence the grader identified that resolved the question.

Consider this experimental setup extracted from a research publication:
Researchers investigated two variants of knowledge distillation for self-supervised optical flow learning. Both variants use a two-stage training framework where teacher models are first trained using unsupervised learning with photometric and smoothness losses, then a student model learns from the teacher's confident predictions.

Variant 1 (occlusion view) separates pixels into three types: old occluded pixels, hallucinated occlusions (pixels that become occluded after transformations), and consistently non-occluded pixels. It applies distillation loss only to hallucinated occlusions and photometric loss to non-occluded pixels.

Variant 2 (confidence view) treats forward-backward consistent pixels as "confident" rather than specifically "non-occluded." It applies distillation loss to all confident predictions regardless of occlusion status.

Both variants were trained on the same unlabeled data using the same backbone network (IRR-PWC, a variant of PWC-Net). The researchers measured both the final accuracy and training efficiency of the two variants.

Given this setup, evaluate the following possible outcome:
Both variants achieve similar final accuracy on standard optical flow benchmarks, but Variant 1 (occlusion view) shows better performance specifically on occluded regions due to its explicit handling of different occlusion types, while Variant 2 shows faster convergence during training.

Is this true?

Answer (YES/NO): NO